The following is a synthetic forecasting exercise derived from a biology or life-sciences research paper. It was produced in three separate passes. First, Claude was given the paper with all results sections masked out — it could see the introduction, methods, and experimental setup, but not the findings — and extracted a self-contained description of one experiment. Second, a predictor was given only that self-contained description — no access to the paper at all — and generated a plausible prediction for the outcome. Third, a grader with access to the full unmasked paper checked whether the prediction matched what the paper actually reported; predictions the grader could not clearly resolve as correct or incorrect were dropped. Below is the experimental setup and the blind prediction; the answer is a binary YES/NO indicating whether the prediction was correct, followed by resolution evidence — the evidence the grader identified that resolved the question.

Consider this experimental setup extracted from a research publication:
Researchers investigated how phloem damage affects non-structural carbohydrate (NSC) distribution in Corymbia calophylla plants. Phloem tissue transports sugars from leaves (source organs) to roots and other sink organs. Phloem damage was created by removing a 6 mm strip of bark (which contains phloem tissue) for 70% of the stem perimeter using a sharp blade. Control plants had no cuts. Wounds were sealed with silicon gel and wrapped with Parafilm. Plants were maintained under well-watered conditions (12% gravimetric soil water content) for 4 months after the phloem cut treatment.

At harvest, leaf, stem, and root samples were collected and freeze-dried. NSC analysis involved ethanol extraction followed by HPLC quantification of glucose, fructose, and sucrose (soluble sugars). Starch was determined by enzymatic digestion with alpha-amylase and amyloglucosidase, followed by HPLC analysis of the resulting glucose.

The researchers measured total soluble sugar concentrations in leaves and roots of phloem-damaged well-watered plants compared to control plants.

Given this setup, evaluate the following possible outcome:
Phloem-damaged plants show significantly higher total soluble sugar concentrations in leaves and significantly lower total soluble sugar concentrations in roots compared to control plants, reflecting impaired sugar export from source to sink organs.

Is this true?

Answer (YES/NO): NO